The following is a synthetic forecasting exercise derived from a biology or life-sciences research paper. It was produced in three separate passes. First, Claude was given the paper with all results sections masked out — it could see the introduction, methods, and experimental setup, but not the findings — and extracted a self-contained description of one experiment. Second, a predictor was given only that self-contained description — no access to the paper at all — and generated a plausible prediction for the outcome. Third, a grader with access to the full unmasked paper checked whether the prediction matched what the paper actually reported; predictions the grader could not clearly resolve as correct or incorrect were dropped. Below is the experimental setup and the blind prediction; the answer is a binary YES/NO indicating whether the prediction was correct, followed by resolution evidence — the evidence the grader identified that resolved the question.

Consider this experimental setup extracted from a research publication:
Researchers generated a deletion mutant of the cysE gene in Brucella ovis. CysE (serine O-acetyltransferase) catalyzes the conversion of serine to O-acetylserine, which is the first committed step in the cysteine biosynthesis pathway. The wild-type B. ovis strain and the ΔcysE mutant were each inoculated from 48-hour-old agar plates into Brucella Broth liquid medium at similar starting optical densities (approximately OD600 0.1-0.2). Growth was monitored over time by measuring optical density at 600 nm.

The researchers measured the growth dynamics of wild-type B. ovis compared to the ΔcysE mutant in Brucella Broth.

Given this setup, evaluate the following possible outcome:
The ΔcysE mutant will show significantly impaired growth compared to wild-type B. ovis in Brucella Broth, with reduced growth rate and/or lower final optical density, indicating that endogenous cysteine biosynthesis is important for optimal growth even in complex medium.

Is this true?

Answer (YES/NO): YES